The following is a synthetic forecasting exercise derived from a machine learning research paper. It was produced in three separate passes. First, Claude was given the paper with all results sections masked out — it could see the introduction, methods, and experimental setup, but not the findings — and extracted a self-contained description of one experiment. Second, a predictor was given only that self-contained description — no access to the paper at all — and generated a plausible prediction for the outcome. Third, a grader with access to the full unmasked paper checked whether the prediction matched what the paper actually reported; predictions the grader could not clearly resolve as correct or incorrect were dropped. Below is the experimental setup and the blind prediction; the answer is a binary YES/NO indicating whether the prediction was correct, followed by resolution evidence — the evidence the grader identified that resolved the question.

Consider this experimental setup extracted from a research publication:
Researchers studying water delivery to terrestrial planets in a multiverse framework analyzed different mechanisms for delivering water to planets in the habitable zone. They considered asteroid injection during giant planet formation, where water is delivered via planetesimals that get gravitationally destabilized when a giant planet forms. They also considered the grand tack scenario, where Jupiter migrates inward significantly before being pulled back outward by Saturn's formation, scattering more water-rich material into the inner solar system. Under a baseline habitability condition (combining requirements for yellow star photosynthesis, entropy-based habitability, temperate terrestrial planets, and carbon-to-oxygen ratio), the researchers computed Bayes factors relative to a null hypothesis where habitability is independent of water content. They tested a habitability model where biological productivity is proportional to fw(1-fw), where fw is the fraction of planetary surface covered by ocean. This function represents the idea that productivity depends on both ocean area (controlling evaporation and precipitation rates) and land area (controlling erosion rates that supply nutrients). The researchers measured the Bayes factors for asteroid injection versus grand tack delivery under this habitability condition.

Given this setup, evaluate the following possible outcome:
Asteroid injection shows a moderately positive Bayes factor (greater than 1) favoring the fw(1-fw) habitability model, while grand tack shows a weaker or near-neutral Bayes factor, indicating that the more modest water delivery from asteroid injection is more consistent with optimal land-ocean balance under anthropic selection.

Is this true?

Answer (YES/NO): NO